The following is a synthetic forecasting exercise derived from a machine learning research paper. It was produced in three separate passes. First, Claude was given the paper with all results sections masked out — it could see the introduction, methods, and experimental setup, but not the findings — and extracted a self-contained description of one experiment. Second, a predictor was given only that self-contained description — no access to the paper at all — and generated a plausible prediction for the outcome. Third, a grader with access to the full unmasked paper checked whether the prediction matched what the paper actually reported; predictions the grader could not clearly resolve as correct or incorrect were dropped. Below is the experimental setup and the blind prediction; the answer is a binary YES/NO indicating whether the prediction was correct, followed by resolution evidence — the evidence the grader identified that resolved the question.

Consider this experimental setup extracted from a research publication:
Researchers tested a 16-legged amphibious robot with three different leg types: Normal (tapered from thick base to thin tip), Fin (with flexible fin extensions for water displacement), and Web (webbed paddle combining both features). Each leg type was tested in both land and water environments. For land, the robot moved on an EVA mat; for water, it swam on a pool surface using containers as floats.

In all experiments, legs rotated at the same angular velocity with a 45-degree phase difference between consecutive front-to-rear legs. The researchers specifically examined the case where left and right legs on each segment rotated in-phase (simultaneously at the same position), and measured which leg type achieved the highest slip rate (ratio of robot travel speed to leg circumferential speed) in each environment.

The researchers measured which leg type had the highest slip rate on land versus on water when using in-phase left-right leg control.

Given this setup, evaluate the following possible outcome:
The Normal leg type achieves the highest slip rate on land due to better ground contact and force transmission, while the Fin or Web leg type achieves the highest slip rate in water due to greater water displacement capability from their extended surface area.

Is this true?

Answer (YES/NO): NO